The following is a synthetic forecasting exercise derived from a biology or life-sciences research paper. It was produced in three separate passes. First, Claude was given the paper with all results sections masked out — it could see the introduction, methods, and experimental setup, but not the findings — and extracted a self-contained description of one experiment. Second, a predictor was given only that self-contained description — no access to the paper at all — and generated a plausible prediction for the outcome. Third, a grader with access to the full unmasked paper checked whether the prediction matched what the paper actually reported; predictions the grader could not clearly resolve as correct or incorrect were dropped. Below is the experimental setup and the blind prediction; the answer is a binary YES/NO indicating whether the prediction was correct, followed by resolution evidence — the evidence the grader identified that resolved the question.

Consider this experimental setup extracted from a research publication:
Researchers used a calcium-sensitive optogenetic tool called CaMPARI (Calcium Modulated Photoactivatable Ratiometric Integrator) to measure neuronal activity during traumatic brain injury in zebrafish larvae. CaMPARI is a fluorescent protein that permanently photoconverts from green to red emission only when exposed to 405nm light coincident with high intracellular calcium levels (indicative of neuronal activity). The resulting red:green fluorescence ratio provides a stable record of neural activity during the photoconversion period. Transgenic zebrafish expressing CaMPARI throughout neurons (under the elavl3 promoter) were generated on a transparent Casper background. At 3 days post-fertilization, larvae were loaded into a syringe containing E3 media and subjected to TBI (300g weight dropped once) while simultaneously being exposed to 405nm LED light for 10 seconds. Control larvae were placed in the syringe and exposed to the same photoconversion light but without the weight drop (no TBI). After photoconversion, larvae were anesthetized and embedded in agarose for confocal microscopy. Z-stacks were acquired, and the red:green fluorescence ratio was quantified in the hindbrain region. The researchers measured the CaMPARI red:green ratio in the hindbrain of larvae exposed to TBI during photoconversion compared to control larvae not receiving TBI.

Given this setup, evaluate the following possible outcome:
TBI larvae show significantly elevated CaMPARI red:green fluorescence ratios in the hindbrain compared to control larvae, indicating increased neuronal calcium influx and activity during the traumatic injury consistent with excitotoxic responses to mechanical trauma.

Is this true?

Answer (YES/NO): YES